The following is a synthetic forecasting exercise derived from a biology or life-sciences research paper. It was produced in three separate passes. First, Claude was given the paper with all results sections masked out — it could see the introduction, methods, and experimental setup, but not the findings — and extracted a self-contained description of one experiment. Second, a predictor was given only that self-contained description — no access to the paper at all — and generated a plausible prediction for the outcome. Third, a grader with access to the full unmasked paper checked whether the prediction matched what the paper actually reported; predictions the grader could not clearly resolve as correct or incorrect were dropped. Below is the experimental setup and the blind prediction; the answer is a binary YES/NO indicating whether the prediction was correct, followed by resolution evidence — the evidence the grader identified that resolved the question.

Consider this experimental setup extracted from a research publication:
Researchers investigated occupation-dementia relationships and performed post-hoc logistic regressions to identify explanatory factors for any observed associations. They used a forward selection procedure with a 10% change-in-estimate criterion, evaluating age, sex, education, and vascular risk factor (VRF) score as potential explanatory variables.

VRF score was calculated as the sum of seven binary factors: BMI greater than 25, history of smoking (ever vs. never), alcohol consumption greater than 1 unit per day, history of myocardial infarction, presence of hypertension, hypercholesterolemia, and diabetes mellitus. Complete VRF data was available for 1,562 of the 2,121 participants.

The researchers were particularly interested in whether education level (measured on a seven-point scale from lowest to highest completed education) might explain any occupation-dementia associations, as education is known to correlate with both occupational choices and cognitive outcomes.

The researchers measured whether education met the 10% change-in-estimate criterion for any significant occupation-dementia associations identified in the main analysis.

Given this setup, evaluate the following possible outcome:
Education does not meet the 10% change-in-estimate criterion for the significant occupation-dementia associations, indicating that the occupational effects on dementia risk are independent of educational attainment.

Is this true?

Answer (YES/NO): YES